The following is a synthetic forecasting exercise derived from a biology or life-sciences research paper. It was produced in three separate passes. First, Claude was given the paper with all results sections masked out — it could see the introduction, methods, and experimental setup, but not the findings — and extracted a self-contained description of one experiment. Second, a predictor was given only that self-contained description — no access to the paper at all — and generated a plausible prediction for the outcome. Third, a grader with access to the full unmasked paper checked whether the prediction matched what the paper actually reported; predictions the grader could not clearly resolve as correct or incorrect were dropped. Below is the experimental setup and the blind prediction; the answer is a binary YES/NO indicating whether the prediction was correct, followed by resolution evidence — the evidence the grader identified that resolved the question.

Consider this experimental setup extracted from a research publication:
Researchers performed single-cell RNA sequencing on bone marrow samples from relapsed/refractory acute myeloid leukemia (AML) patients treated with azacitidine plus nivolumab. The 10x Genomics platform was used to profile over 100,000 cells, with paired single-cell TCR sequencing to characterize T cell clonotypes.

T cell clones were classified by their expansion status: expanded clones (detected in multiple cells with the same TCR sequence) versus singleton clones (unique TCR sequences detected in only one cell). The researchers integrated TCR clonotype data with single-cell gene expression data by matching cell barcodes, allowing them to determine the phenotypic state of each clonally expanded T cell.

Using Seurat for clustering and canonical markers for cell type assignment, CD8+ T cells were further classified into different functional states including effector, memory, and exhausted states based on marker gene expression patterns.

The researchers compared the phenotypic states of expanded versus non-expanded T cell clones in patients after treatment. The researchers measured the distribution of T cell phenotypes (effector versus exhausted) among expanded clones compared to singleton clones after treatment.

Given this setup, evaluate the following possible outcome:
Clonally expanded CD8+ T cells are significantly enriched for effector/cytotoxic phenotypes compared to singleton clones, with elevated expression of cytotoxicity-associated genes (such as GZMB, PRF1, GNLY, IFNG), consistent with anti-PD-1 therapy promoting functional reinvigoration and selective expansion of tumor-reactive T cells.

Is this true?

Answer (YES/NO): YES